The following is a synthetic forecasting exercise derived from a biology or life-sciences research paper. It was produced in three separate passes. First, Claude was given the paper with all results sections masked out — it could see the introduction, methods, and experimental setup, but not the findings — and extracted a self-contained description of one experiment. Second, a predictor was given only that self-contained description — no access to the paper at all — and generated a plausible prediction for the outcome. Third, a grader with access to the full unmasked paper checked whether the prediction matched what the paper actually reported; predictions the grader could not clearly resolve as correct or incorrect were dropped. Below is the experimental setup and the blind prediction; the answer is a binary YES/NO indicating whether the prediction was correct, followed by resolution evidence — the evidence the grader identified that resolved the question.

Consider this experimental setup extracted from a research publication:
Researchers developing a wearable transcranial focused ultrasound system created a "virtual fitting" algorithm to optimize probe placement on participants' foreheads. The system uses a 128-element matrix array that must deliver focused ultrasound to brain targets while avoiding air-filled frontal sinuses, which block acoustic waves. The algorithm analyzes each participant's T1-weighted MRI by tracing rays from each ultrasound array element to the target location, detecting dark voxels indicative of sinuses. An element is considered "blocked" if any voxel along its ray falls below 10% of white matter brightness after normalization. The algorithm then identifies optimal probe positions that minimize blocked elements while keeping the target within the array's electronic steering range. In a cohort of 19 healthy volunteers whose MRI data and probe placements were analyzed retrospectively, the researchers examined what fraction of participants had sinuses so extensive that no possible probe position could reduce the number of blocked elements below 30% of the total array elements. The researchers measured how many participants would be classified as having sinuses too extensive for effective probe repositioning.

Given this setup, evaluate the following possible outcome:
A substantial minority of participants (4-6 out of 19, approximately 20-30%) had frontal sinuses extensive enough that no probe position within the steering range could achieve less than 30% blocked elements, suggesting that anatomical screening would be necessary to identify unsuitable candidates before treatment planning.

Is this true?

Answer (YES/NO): NO